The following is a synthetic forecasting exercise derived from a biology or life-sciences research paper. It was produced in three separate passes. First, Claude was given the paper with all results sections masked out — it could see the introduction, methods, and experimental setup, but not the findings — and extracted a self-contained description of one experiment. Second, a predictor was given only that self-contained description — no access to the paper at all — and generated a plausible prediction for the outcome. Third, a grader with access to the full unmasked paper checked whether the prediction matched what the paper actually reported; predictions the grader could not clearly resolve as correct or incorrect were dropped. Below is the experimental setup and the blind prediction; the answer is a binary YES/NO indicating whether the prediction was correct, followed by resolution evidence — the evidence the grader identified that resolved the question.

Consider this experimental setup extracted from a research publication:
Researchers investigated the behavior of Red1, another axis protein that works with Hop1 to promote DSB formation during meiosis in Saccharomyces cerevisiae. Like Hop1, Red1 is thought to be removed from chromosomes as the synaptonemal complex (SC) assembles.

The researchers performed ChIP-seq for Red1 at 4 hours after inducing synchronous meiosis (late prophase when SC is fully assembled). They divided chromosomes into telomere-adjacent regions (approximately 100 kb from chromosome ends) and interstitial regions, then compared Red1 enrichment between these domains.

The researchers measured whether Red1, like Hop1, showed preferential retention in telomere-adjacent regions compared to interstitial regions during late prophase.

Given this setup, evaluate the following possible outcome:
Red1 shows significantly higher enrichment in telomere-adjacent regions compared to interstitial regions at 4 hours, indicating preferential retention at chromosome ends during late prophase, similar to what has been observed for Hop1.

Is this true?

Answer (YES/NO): YES